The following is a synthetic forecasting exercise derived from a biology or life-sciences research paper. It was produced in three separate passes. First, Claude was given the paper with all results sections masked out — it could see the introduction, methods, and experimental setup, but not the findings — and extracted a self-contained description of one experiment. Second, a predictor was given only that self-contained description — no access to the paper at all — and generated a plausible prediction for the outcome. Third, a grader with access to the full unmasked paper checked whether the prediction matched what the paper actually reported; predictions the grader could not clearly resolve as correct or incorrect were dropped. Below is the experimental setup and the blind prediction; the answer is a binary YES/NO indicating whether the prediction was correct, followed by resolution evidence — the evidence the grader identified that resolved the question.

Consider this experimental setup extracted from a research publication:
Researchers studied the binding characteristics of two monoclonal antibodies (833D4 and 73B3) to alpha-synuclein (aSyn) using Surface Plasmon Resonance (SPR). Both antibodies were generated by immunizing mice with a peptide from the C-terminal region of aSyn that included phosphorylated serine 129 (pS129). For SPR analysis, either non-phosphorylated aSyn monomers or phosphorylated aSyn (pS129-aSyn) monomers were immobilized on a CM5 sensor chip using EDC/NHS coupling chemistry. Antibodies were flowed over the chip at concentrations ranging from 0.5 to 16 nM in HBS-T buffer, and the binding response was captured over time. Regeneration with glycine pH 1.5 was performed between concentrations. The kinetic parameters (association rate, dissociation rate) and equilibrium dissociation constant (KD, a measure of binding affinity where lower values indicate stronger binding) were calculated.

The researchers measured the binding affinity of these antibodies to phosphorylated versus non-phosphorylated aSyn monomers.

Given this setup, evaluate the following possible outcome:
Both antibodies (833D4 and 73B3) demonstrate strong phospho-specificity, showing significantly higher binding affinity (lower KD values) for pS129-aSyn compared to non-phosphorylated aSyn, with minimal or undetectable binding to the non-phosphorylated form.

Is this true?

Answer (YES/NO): NO